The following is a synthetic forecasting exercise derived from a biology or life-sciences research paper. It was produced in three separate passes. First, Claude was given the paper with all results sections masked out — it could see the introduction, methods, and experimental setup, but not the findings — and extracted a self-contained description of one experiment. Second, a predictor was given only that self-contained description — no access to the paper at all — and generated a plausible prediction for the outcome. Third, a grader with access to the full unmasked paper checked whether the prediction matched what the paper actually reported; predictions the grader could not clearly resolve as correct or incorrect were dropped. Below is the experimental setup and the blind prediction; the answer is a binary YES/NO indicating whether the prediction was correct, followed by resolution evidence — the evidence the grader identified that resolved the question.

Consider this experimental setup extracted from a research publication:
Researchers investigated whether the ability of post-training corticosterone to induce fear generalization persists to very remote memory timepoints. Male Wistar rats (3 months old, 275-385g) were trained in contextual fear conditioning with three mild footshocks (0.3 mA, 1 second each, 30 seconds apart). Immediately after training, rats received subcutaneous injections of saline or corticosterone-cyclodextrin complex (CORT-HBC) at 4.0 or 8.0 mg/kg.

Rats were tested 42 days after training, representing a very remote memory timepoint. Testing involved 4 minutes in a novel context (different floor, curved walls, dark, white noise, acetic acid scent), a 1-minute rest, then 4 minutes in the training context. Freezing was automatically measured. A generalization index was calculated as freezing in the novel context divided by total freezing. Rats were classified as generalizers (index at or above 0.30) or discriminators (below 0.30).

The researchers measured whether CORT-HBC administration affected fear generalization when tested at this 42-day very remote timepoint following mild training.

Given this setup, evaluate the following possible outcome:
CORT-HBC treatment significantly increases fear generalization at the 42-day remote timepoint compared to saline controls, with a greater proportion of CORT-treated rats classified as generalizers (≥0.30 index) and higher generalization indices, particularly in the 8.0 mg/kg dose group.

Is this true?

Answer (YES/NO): NO